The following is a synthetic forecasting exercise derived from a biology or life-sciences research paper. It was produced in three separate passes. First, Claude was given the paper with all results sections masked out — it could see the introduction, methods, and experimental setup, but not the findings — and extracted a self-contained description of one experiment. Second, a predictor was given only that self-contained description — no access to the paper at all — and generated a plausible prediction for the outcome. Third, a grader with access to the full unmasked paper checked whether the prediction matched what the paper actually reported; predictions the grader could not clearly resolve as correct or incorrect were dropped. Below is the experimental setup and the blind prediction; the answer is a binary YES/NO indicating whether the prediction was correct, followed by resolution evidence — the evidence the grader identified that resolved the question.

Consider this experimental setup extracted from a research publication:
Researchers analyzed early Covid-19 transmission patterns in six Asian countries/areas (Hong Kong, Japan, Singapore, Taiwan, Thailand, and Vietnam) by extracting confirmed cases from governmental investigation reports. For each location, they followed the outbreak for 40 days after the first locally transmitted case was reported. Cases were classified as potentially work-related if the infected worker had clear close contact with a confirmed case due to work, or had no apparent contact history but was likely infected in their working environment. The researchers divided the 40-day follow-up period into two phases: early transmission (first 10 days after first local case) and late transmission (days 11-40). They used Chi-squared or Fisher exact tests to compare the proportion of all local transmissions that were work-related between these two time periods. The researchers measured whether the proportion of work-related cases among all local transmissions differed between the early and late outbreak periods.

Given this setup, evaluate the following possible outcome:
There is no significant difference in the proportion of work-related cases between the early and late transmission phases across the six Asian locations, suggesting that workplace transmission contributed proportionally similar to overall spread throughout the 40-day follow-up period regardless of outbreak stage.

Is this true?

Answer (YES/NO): NO